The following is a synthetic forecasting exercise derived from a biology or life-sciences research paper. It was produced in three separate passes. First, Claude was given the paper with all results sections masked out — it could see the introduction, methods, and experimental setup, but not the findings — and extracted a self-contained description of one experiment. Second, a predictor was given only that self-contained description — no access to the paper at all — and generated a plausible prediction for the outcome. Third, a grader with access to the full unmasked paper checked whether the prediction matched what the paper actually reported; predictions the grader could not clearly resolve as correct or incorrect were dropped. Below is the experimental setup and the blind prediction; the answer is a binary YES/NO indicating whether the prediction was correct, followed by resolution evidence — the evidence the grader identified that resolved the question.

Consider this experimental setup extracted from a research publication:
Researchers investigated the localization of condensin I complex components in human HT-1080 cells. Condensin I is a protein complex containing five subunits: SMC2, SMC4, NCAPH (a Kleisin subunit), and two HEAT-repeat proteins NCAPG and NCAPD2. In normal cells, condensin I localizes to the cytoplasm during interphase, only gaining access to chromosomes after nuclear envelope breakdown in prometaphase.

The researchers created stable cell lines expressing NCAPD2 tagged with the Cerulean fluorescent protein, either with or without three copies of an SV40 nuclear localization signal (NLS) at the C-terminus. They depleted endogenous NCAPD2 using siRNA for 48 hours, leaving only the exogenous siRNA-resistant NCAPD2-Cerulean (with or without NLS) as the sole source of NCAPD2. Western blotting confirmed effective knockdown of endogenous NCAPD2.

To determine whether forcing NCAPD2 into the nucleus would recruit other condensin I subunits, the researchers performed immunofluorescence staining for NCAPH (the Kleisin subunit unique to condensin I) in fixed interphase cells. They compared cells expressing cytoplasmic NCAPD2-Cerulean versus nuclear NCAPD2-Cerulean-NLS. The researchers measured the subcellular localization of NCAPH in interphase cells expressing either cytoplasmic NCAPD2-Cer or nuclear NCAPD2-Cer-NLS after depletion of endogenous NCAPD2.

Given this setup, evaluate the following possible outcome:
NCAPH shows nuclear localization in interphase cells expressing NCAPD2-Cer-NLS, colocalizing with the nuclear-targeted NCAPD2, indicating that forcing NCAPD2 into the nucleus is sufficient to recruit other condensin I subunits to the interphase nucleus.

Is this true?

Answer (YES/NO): YES